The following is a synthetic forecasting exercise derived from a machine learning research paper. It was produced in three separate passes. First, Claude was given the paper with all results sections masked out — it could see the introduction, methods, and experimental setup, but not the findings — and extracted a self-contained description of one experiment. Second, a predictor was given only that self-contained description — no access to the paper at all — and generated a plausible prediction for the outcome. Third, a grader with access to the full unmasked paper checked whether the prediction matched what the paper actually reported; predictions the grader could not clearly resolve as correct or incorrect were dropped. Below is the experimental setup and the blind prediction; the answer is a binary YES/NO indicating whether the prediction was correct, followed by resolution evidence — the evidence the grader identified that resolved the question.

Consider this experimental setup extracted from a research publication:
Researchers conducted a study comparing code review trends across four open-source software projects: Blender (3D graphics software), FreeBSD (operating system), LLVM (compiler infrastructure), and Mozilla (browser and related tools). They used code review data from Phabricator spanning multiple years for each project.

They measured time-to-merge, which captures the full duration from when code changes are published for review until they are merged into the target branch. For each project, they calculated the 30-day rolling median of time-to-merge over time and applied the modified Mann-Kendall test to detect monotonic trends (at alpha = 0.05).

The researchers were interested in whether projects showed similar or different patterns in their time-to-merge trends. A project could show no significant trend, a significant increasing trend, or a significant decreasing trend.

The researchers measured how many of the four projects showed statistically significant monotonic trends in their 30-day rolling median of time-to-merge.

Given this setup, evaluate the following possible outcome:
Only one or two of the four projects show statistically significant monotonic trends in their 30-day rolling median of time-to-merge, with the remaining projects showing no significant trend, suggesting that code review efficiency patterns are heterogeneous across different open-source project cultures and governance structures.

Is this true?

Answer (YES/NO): YES